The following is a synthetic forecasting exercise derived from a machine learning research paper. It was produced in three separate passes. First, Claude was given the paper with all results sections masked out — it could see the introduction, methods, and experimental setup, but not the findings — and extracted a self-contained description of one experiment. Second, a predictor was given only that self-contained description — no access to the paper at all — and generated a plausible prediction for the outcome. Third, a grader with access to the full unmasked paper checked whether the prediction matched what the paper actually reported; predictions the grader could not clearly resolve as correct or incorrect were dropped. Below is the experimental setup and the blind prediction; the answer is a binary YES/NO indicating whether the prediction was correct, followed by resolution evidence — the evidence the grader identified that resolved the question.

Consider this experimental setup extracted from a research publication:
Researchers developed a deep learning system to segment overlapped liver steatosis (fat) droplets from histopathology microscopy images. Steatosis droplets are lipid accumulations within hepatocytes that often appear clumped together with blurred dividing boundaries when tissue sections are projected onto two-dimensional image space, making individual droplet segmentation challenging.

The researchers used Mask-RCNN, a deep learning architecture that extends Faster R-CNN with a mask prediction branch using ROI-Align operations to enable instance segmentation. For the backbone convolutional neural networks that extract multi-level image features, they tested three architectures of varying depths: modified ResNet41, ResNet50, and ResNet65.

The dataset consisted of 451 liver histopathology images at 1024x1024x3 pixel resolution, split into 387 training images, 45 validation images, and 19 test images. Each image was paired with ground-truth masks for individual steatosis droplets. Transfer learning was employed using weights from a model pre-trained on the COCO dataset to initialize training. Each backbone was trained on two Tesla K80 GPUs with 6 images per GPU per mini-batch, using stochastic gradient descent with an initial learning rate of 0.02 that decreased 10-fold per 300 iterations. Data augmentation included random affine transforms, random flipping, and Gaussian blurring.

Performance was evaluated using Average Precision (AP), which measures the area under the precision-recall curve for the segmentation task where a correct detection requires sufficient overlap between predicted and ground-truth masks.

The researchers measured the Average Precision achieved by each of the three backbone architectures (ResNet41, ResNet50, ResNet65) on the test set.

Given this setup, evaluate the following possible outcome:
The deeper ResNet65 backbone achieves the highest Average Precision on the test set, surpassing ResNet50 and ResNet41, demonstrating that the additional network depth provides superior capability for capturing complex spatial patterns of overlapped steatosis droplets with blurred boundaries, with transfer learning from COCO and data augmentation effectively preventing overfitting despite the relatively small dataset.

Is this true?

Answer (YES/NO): NO